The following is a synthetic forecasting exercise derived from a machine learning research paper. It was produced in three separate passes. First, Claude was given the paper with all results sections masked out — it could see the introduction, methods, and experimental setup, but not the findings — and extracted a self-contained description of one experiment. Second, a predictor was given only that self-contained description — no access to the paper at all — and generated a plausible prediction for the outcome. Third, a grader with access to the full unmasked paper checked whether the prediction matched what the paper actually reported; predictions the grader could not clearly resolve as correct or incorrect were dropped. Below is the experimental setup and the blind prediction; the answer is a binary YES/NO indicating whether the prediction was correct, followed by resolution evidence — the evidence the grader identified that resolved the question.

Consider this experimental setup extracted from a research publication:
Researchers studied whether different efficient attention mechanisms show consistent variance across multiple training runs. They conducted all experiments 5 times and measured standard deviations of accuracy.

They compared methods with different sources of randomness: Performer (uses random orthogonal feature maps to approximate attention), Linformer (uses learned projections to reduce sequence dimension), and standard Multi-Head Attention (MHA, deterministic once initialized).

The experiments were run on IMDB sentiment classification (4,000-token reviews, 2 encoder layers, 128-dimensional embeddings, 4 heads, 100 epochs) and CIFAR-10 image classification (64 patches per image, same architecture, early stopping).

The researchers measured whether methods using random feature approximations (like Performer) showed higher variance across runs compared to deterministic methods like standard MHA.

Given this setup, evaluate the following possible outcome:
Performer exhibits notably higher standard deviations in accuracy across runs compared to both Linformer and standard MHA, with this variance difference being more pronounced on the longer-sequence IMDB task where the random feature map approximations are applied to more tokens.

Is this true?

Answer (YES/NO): NO